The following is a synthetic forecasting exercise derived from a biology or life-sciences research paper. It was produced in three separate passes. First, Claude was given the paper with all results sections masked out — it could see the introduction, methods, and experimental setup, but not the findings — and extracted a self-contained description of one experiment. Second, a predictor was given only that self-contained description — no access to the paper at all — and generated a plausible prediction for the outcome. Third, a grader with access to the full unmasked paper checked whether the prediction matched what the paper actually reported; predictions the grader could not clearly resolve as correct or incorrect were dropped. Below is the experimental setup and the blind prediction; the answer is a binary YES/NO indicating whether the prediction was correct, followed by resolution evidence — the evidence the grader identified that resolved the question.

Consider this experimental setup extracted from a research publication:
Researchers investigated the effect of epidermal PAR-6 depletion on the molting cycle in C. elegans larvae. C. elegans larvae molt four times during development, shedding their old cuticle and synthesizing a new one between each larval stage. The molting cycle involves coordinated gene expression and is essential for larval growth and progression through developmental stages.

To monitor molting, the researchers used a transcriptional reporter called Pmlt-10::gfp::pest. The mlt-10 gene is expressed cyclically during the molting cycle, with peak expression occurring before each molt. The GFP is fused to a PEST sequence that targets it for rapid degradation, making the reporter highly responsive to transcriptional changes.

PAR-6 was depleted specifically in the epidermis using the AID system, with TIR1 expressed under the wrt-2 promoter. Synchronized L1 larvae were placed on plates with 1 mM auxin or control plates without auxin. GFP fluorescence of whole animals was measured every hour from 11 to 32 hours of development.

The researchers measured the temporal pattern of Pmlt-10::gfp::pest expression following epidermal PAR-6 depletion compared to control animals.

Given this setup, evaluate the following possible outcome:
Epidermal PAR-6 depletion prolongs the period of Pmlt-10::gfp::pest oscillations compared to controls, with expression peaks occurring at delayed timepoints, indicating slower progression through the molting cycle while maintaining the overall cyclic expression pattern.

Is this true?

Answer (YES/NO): NO